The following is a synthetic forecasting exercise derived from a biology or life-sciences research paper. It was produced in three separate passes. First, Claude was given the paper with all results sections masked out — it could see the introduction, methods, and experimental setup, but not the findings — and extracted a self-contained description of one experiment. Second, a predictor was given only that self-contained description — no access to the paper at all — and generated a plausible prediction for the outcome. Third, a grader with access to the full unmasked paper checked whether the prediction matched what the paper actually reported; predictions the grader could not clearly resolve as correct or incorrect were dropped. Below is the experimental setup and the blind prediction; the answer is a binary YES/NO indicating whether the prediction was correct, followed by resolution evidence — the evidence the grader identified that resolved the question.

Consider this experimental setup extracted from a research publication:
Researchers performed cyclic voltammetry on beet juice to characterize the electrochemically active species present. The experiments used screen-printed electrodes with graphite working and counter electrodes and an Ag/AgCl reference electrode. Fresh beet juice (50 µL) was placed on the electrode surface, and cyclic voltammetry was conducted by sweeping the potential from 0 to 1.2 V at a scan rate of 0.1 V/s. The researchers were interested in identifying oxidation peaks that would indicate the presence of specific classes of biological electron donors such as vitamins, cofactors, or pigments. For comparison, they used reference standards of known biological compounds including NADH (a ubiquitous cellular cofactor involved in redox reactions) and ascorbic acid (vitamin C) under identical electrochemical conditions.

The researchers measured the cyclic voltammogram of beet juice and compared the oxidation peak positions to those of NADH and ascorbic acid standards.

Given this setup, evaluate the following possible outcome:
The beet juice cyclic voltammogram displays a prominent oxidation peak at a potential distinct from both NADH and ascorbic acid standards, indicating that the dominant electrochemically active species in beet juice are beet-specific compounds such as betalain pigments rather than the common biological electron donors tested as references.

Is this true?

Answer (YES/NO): NO